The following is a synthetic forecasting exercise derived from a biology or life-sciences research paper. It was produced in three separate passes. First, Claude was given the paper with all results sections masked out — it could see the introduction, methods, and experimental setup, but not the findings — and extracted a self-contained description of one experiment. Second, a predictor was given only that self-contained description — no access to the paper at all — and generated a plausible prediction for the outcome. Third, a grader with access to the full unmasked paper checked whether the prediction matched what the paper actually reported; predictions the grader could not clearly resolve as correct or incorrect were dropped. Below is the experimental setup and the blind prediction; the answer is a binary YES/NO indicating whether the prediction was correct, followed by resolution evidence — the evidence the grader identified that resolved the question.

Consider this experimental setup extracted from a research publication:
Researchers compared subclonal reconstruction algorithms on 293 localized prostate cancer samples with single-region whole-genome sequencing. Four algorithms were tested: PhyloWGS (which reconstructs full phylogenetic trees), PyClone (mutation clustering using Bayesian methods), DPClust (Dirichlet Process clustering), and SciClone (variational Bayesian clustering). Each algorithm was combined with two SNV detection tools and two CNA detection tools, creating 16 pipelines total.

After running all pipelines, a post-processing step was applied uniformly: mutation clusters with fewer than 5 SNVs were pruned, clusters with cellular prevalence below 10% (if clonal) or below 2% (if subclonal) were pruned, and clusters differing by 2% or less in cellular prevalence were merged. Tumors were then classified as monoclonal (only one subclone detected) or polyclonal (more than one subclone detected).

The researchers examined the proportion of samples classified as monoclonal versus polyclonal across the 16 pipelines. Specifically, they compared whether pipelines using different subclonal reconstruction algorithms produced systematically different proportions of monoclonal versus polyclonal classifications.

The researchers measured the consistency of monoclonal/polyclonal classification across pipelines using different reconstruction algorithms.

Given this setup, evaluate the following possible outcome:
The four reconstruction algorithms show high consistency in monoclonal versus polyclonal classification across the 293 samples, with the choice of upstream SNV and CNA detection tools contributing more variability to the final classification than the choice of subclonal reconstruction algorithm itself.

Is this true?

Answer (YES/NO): NO